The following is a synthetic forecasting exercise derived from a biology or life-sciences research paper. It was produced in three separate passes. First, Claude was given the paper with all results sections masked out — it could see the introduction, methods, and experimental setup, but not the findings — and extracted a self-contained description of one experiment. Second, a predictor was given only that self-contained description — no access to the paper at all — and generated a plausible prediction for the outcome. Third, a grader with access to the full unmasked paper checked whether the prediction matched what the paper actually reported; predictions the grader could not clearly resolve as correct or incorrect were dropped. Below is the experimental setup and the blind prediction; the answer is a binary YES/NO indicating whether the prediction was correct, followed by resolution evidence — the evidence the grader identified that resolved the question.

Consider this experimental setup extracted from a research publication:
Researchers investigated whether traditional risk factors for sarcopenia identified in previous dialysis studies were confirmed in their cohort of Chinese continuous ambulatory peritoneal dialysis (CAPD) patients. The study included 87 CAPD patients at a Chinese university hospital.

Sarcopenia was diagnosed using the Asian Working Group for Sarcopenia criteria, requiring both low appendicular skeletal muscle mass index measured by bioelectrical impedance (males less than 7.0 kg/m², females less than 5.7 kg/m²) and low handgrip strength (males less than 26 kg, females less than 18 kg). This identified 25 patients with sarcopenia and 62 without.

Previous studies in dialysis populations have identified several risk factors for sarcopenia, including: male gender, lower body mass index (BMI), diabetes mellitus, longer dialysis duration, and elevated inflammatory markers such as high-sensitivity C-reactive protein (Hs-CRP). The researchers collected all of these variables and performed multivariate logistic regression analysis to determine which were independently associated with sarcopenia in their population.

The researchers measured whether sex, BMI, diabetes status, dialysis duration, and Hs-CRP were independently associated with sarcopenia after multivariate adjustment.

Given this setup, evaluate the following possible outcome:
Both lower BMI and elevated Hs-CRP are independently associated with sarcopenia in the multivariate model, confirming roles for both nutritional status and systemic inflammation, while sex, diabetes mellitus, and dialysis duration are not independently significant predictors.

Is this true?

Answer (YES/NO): NO